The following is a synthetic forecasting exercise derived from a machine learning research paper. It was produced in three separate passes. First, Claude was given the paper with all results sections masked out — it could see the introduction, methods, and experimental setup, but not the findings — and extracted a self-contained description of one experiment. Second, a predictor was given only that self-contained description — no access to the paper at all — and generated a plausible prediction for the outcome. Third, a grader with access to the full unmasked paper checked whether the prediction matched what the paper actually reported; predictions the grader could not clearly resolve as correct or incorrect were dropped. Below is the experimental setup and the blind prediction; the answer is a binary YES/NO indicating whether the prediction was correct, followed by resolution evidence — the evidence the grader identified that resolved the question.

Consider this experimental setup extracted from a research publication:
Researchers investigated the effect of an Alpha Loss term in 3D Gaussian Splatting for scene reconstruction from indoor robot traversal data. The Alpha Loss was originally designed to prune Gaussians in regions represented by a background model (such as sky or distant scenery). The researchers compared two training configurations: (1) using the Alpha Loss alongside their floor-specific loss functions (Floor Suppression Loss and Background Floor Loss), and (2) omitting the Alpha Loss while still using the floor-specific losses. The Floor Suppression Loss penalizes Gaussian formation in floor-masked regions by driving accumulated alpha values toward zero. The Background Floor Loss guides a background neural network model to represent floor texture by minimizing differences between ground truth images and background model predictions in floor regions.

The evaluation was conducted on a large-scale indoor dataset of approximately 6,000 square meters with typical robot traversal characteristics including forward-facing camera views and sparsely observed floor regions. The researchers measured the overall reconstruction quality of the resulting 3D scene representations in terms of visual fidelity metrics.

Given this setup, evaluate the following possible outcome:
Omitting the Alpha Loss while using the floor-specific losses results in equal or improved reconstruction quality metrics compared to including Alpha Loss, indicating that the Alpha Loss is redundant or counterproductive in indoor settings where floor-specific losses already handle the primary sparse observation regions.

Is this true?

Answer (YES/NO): NO